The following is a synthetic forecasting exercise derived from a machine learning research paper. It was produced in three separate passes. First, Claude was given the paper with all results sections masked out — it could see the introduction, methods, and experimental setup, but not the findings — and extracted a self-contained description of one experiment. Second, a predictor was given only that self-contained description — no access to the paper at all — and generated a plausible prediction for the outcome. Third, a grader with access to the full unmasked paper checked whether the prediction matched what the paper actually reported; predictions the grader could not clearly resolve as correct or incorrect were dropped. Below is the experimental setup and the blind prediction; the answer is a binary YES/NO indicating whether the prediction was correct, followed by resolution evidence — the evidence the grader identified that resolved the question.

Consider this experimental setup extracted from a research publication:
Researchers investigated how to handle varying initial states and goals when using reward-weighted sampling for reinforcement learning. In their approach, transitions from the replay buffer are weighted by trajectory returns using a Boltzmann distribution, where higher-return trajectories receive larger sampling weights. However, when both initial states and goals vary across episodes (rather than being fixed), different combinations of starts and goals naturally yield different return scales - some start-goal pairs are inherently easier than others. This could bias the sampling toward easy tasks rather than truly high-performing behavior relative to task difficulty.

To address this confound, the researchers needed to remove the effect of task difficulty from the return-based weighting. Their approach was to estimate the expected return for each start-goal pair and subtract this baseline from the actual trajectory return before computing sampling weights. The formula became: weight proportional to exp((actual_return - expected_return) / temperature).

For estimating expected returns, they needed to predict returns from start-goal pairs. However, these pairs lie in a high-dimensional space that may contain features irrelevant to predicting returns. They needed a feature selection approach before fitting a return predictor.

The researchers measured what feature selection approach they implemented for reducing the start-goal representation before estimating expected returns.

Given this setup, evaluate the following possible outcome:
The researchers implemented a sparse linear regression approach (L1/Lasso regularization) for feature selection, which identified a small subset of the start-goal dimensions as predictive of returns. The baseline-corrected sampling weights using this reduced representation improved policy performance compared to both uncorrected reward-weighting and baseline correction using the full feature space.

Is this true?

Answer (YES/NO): NO